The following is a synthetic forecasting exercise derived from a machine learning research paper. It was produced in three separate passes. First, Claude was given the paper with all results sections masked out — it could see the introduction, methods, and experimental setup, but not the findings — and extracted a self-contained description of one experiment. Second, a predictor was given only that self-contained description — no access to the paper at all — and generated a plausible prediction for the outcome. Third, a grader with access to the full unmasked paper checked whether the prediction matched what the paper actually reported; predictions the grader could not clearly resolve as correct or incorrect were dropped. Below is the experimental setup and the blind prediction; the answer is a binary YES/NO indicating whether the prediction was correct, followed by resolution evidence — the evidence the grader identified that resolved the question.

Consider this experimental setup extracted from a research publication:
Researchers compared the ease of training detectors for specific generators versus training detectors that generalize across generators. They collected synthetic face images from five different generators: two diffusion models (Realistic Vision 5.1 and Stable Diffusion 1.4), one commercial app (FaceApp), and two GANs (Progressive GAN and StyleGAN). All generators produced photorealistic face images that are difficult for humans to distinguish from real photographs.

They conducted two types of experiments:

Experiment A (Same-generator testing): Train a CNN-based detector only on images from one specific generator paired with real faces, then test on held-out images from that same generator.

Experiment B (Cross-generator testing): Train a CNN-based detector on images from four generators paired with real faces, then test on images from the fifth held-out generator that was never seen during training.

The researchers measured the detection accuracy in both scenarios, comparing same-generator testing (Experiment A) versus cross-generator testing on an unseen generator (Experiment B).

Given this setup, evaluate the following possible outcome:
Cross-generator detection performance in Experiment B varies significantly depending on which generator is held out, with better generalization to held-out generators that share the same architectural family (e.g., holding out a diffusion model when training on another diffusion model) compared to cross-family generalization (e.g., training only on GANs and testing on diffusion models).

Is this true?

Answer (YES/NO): NO